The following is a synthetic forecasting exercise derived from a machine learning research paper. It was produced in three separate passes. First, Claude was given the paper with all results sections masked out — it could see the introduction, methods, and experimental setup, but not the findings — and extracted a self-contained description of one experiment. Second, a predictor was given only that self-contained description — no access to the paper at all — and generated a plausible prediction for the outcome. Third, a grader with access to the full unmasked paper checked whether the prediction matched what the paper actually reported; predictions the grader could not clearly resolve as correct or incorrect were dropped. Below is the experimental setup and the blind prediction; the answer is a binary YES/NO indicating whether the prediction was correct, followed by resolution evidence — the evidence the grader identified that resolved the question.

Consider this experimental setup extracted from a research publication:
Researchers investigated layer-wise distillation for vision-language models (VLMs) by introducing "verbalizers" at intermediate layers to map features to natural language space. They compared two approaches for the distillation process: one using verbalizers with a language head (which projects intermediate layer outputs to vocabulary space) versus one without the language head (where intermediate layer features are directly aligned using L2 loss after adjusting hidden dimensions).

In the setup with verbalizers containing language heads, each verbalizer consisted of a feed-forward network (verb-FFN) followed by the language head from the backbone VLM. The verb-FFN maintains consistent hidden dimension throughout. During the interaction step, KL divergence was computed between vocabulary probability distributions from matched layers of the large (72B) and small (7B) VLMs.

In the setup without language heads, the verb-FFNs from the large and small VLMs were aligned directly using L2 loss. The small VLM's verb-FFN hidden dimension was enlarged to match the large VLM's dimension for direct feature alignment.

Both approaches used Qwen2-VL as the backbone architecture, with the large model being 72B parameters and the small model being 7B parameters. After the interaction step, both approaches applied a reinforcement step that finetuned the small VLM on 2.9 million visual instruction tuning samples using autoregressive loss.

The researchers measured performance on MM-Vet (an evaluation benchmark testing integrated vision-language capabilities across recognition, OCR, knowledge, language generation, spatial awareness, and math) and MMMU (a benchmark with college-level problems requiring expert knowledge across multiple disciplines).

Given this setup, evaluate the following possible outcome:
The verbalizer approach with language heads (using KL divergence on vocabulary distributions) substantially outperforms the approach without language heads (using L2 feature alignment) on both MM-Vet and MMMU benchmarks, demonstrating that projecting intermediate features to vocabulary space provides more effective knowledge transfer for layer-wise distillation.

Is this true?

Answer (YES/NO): YES